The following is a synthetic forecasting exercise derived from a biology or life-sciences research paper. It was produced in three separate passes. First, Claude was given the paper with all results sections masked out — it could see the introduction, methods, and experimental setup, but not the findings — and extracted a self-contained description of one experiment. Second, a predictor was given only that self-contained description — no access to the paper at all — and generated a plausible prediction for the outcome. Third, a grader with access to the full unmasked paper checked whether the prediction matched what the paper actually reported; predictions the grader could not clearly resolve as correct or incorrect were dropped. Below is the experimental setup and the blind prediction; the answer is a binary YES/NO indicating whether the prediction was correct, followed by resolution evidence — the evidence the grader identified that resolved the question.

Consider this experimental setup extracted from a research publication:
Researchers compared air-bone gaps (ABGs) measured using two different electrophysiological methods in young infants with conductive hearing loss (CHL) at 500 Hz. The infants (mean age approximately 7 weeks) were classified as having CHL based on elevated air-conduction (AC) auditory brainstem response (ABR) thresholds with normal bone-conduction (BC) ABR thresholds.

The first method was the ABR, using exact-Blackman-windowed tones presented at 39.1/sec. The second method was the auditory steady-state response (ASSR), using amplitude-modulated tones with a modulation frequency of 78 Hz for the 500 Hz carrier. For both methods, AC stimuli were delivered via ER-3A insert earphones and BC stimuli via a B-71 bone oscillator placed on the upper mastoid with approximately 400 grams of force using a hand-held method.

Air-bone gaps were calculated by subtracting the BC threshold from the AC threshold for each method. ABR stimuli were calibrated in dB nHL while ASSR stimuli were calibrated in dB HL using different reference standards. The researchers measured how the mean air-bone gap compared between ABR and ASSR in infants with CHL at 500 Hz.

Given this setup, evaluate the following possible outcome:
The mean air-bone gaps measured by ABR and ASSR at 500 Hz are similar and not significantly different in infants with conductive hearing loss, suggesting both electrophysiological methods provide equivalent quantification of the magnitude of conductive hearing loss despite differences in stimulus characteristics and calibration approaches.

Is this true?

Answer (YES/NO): NO